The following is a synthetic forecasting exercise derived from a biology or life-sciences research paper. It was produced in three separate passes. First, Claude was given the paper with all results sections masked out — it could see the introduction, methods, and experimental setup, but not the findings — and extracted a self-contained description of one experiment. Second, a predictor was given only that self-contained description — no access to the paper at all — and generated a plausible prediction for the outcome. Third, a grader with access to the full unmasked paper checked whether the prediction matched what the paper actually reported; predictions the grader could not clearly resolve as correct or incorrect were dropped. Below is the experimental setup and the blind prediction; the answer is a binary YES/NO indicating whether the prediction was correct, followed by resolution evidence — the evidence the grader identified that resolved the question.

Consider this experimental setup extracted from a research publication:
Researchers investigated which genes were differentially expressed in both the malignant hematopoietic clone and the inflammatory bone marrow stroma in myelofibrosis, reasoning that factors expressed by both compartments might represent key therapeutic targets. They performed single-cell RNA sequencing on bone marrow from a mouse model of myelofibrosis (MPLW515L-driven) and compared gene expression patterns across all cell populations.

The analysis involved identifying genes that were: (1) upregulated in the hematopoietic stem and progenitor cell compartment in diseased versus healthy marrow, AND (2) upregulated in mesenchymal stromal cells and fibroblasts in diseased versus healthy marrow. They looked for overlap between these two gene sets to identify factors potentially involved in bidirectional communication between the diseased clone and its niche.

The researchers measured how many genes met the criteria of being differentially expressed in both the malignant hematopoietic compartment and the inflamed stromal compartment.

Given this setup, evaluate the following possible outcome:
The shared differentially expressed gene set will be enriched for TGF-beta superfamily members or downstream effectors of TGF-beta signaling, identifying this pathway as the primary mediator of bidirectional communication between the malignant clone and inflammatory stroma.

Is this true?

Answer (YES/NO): NO